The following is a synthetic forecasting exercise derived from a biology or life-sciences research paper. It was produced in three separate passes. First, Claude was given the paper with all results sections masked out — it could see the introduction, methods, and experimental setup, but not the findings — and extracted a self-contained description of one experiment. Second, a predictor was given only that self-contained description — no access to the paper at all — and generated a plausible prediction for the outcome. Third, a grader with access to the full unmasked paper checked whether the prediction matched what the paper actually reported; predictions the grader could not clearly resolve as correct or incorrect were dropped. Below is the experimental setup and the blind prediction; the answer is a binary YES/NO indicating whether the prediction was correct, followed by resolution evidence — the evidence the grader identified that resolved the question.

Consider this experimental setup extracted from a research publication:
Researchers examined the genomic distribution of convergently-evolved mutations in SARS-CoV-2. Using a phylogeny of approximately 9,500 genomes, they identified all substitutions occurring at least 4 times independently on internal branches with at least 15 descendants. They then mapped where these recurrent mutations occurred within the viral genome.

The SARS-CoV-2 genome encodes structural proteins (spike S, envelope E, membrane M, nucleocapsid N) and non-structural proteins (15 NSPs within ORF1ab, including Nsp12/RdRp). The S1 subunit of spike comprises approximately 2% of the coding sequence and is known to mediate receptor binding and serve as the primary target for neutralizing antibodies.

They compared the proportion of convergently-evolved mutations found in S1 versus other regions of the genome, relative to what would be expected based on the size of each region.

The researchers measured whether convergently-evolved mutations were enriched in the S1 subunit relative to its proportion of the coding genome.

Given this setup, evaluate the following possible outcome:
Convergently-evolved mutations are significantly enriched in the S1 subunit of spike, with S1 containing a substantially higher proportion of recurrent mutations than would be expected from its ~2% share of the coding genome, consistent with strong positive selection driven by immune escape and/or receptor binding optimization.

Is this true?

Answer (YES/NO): YES